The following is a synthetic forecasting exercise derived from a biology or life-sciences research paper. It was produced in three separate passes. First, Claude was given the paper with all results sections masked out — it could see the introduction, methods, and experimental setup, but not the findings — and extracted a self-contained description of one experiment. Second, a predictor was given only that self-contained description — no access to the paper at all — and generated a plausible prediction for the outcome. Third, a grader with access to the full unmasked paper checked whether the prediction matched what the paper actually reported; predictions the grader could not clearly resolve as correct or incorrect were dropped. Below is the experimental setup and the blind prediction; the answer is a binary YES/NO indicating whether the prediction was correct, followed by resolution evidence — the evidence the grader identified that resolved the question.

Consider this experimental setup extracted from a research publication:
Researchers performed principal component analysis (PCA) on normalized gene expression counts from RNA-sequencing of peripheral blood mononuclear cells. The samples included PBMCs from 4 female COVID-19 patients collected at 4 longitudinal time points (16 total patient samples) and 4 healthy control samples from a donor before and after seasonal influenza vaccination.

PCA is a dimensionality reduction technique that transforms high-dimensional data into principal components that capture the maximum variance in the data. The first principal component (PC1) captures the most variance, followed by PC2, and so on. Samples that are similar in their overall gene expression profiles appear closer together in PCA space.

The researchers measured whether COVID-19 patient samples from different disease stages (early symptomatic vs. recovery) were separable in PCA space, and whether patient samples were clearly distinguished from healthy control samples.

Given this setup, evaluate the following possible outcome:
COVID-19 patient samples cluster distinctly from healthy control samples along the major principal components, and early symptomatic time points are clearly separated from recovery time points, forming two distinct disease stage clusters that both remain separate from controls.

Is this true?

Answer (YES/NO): NO